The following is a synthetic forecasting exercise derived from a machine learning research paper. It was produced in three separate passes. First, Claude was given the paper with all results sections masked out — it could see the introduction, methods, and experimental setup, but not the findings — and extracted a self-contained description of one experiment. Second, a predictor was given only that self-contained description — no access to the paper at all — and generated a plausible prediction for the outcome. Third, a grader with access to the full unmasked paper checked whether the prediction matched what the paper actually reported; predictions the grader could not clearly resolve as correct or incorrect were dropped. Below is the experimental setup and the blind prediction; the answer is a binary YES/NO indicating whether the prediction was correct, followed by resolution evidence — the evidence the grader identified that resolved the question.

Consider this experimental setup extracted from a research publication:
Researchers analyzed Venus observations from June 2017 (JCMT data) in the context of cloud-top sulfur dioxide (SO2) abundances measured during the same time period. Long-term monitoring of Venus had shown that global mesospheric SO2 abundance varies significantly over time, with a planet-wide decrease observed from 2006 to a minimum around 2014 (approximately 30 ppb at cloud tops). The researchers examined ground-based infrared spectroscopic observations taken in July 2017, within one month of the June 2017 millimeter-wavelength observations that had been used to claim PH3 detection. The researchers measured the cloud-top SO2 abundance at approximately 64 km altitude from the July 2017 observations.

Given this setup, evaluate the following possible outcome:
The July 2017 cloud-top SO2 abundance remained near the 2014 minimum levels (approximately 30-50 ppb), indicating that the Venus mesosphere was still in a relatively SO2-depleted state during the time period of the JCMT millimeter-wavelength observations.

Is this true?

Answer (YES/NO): NO